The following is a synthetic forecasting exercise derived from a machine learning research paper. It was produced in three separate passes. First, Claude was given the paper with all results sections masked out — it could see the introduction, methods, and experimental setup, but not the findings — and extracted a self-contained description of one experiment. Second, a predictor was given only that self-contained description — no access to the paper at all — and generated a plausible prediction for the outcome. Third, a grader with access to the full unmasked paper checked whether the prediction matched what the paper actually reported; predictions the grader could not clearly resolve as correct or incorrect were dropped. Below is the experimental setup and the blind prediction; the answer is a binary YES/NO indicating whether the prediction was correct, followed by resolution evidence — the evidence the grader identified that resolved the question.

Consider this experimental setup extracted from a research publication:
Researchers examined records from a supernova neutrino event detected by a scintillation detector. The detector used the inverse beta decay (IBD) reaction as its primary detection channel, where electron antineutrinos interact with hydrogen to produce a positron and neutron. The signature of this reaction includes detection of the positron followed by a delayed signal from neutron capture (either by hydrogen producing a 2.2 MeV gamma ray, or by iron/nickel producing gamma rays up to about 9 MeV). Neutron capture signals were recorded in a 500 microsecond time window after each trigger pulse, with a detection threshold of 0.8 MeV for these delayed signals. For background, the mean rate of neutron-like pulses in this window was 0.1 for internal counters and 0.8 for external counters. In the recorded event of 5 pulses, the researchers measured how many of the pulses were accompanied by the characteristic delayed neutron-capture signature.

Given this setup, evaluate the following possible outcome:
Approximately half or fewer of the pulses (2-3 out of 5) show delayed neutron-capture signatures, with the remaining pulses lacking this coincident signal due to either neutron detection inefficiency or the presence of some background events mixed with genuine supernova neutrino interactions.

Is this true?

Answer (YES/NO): NO